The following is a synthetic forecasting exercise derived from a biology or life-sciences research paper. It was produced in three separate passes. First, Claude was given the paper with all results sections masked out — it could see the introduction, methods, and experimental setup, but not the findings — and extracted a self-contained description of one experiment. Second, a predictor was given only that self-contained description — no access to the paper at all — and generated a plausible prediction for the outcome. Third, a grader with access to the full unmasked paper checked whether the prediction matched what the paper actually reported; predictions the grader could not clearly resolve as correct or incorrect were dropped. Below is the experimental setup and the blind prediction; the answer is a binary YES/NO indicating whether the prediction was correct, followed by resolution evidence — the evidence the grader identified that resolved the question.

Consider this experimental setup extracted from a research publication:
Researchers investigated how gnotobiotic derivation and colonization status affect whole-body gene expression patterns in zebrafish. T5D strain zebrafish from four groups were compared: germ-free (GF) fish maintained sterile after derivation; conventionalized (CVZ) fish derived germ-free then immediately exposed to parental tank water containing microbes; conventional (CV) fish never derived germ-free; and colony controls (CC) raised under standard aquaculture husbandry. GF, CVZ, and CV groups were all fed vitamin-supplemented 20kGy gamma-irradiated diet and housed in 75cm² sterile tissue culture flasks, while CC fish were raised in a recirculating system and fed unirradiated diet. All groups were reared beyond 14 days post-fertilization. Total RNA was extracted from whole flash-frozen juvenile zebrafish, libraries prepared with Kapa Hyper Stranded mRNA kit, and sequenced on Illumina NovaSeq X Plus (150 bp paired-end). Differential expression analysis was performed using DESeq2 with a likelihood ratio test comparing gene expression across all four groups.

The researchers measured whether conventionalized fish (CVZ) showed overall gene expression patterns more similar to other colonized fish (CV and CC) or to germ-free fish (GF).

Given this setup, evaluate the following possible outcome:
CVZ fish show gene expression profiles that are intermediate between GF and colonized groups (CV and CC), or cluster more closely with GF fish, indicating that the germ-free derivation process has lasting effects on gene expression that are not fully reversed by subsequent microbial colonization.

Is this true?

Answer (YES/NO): YES